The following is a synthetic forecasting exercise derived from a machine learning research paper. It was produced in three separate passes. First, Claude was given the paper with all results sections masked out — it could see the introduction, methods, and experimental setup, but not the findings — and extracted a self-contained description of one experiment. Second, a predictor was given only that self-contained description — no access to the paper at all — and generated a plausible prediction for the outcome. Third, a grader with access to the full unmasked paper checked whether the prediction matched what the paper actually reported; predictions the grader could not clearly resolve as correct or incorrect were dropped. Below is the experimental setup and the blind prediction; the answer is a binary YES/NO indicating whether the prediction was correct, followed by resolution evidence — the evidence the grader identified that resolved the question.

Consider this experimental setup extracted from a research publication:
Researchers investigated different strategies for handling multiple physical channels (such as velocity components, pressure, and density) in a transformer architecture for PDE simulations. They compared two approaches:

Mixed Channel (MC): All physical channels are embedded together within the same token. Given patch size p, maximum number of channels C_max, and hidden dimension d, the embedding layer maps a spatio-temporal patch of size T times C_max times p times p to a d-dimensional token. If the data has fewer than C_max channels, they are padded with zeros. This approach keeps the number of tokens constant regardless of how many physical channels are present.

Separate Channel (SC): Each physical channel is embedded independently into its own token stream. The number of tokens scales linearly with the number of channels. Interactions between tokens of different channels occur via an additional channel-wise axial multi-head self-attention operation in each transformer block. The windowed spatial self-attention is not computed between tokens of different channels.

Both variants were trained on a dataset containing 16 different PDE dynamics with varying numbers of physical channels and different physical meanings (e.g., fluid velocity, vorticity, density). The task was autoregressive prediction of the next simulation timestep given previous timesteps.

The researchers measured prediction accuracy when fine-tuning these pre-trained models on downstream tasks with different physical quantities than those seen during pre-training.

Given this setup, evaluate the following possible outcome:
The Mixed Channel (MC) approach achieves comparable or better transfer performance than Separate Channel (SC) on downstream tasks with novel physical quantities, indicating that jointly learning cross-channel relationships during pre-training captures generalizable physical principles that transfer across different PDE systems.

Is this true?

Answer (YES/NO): NO